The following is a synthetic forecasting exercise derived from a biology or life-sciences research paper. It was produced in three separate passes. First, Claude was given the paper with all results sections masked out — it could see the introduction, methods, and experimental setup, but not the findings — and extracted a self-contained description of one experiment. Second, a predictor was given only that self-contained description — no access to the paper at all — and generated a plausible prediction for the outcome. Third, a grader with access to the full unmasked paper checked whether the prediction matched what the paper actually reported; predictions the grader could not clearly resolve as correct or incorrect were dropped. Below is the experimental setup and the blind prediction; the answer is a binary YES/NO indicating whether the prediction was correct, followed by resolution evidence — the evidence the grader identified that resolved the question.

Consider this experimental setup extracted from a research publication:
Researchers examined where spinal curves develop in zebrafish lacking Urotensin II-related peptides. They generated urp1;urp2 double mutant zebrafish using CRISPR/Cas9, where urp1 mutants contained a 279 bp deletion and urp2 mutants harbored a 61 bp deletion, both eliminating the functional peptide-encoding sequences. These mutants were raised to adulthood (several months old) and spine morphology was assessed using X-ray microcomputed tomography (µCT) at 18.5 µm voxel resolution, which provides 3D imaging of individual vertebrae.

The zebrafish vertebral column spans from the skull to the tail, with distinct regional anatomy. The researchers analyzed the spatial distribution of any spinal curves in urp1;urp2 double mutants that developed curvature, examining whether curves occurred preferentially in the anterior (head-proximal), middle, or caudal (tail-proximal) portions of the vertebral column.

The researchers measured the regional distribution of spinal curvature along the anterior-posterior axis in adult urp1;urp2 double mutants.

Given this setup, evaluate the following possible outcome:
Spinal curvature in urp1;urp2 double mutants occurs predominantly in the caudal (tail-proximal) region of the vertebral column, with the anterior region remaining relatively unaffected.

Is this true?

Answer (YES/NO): YES